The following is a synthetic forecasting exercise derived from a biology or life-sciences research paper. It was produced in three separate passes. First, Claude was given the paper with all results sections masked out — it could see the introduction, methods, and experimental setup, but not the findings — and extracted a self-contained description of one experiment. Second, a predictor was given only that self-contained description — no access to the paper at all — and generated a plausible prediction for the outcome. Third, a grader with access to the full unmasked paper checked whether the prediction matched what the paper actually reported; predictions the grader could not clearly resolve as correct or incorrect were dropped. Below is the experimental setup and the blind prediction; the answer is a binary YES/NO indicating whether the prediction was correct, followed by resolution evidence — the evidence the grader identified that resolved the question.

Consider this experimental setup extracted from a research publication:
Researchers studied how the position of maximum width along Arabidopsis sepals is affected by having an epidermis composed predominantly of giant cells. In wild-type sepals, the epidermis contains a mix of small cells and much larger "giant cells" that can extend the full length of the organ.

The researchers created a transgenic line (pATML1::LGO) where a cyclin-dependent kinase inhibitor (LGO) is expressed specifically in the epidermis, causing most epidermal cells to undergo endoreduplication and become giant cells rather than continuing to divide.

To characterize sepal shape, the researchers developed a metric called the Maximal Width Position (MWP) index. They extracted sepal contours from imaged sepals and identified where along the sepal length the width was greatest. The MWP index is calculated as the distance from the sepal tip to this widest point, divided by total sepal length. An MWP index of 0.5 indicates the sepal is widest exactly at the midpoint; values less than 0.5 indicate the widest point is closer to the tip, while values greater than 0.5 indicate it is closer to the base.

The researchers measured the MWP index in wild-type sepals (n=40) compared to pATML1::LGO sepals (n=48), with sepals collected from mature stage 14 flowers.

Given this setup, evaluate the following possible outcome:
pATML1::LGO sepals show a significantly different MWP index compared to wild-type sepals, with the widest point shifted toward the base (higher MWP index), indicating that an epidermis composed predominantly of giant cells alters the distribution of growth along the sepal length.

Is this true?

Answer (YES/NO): NO